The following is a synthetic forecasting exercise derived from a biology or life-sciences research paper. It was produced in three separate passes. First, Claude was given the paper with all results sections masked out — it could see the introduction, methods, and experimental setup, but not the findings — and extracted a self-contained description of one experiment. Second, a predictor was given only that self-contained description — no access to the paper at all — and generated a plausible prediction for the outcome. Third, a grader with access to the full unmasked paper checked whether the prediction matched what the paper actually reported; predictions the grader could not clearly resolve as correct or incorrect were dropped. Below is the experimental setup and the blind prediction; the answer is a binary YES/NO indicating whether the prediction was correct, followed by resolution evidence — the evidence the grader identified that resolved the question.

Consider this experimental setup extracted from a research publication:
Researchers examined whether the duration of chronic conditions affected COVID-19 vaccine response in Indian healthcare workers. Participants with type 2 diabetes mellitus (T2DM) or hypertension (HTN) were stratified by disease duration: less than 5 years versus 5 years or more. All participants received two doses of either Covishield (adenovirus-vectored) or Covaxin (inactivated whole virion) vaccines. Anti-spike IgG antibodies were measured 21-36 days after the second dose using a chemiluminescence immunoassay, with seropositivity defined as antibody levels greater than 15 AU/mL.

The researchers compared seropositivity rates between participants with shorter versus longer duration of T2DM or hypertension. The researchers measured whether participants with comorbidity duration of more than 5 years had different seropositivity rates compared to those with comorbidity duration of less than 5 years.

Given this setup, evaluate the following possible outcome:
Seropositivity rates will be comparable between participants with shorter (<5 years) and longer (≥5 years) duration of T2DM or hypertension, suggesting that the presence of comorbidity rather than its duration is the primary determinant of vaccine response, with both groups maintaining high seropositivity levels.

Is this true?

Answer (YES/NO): NO